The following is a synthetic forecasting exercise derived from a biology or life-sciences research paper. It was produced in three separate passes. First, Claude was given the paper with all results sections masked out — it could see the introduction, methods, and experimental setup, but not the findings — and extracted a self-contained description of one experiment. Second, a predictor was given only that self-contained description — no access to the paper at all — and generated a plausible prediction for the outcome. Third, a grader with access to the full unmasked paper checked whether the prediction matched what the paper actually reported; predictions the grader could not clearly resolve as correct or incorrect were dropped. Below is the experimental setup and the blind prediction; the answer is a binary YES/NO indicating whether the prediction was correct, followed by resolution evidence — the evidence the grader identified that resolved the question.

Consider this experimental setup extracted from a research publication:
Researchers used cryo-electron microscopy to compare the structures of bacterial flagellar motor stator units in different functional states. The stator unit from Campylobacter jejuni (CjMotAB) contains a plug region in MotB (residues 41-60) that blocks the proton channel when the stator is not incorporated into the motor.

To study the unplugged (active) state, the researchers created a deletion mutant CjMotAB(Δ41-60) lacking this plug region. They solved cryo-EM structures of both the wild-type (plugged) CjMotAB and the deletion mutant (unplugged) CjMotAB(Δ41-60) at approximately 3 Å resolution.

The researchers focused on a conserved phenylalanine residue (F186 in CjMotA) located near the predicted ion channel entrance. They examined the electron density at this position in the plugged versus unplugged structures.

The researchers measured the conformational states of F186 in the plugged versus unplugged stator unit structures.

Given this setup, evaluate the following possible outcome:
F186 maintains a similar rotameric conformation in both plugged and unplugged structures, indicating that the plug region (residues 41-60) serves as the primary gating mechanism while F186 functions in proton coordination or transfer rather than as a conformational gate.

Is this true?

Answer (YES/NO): NO